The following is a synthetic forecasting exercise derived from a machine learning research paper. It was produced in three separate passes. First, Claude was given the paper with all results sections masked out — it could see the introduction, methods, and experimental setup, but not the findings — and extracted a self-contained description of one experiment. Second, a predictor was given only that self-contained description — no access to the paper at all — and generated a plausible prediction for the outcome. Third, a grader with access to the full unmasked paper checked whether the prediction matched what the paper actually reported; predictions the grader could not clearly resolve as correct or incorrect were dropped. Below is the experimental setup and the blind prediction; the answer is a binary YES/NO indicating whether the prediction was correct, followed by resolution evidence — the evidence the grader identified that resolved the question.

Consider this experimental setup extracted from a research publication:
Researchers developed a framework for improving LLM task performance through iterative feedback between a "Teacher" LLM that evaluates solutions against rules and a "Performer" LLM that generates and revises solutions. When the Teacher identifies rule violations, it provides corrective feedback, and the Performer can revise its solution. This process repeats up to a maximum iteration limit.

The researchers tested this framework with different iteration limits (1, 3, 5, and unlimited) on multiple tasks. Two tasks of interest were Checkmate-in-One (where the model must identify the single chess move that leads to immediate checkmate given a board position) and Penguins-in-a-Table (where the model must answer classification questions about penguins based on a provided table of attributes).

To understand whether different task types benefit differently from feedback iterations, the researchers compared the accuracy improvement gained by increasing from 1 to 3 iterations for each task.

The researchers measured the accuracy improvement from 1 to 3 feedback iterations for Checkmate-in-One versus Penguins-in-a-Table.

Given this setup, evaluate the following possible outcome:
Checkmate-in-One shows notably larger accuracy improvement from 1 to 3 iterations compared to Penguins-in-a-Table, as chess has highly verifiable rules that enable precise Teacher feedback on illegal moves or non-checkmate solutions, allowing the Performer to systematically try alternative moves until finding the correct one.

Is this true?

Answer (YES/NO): YES